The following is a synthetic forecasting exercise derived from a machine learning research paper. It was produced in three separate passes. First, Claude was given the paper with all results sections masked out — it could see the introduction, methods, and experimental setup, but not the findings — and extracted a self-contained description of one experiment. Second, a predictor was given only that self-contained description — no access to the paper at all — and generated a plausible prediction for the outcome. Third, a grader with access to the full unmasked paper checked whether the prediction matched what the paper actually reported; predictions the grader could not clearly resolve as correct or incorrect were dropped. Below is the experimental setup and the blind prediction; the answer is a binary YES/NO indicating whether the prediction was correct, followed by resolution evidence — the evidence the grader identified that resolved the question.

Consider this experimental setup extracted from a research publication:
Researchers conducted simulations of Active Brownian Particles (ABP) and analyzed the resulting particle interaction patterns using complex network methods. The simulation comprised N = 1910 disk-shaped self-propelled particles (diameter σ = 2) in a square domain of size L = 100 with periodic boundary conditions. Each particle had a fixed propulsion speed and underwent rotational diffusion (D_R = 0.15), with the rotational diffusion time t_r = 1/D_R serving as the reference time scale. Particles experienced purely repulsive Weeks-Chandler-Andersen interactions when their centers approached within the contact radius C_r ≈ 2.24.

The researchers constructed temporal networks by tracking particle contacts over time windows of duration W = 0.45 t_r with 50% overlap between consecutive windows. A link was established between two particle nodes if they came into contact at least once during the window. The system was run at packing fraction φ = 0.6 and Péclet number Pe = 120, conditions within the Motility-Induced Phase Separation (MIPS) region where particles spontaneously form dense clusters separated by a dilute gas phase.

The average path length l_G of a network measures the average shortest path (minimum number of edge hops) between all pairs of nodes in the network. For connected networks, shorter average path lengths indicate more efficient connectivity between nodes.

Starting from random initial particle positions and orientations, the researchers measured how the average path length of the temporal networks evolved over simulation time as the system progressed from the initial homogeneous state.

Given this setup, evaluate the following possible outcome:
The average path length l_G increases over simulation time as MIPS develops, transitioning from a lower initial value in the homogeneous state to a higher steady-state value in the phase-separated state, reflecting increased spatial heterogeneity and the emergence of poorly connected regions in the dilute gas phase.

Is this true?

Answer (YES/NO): YES